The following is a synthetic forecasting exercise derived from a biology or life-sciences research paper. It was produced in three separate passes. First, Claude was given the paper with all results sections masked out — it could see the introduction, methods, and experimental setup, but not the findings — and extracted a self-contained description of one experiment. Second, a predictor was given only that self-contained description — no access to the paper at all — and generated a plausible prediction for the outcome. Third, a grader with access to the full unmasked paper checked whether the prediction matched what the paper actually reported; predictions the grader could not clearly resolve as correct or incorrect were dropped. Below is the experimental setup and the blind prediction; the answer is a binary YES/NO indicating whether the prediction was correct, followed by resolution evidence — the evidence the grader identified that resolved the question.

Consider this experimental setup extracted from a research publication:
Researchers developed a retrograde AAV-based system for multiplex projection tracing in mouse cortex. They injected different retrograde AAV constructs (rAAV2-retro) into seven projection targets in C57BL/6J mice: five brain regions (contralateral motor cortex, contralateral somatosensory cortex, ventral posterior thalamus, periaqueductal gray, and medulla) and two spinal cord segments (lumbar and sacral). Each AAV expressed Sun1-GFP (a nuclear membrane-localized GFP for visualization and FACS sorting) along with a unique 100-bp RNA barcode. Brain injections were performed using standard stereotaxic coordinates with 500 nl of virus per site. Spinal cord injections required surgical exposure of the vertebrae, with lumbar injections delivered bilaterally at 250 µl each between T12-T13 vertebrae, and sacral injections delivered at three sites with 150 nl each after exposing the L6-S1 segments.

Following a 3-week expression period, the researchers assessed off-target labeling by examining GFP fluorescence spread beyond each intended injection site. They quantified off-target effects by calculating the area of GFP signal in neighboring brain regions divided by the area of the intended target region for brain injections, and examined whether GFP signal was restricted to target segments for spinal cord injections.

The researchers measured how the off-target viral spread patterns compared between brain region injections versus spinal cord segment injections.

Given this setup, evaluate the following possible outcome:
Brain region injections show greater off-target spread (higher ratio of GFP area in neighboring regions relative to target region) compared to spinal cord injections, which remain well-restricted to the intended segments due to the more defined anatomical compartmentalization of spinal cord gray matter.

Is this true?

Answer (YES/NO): YES